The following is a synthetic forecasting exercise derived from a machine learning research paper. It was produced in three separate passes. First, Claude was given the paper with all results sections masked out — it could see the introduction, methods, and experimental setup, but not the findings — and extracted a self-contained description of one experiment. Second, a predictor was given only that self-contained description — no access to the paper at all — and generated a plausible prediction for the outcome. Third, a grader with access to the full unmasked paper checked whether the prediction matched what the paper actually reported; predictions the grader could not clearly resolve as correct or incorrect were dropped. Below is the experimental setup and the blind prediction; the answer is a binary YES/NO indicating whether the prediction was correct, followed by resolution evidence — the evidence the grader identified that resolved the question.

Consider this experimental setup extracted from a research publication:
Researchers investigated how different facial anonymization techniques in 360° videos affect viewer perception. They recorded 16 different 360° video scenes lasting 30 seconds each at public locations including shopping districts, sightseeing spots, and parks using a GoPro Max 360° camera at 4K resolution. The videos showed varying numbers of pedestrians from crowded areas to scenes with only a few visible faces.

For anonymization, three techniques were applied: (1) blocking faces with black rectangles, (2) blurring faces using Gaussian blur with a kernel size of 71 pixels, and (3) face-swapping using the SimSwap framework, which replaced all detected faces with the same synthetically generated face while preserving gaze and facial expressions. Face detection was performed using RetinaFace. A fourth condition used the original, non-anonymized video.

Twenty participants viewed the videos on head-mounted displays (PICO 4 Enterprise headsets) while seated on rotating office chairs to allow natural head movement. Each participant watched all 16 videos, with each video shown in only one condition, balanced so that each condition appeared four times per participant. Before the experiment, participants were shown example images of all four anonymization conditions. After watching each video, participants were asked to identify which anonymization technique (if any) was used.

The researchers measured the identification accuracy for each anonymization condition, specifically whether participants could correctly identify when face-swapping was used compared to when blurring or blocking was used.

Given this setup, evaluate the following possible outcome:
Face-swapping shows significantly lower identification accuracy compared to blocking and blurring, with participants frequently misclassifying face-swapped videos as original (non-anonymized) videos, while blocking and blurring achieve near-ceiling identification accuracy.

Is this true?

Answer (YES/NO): YES